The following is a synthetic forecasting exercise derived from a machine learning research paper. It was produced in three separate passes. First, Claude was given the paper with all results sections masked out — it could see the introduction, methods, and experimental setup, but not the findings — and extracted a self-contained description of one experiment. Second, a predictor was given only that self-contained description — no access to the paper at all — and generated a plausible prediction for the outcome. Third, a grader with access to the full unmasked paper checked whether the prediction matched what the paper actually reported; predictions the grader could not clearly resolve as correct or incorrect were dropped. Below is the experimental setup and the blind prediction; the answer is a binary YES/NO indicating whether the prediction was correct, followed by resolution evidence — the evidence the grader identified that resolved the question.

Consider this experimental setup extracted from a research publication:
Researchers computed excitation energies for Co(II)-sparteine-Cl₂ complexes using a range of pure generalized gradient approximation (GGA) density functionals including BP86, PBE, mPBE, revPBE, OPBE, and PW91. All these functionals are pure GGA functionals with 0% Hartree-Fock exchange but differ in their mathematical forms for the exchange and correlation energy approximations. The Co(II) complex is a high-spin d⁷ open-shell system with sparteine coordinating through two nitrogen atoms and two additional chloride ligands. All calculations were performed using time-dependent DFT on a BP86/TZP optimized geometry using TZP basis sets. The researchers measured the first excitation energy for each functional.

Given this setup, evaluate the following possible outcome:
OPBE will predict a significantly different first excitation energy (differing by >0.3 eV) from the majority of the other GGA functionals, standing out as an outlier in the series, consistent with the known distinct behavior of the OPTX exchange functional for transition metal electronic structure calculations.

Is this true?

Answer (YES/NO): NO